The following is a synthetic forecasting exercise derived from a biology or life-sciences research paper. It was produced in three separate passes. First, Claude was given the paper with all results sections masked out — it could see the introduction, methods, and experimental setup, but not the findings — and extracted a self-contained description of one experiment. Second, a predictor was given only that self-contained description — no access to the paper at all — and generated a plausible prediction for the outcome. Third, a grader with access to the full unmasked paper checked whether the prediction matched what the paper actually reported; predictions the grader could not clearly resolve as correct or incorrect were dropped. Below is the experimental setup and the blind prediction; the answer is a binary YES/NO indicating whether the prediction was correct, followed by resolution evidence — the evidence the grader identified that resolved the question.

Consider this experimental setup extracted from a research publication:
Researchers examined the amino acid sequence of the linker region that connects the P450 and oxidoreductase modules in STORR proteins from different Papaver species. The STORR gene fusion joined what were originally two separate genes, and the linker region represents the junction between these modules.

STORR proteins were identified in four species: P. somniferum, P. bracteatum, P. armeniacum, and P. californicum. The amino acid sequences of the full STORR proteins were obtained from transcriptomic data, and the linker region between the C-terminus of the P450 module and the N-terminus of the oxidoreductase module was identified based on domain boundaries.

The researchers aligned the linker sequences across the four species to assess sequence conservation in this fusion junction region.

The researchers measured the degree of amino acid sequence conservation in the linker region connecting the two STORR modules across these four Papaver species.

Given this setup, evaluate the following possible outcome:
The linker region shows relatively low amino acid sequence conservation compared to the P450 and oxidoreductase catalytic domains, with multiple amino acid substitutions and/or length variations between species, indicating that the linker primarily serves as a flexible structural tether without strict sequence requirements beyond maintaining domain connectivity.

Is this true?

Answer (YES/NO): NO